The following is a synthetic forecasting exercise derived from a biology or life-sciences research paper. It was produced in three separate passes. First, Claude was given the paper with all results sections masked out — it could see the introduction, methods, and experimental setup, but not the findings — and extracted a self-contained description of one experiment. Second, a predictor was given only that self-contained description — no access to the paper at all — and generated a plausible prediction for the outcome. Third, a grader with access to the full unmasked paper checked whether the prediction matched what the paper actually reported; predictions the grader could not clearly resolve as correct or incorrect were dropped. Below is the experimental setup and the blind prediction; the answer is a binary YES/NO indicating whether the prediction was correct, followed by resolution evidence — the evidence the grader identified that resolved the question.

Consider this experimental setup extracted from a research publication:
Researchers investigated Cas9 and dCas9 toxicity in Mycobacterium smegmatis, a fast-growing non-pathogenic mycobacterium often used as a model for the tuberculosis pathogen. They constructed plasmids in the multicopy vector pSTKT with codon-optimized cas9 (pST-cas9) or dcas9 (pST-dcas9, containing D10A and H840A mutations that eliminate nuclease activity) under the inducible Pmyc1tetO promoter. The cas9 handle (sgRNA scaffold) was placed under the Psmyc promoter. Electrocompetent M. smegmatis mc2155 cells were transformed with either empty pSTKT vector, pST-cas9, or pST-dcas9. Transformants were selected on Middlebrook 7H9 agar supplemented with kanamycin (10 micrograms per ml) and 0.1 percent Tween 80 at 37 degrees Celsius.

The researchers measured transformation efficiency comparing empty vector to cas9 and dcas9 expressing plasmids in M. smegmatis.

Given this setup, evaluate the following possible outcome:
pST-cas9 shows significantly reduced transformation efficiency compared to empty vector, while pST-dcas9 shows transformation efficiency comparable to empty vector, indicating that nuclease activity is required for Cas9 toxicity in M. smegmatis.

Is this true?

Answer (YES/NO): NO